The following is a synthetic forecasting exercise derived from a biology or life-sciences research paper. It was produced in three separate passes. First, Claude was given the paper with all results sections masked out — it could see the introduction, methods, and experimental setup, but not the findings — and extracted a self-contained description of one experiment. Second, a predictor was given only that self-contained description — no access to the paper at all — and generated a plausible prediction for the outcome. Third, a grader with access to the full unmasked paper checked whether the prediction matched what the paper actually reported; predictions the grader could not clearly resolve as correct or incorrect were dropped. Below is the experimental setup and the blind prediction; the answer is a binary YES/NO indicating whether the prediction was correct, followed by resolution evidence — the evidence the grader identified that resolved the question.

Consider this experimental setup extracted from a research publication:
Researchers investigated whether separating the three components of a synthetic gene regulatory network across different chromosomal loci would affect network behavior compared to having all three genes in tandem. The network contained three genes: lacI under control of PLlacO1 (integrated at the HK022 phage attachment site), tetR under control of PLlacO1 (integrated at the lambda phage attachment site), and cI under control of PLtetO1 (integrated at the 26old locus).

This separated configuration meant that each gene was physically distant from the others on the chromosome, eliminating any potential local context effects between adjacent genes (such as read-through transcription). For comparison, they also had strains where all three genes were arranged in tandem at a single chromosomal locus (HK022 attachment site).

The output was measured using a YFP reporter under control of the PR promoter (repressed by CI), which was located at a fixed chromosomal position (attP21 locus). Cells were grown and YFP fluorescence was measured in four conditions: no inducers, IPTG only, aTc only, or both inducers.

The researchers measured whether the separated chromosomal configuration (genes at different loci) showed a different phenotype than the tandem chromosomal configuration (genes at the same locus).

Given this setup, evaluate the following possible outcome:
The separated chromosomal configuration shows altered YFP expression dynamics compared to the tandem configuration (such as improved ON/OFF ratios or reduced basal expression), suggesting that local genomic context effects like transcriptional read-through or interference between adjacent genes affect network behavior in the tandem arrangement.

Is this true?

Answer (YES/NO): YES